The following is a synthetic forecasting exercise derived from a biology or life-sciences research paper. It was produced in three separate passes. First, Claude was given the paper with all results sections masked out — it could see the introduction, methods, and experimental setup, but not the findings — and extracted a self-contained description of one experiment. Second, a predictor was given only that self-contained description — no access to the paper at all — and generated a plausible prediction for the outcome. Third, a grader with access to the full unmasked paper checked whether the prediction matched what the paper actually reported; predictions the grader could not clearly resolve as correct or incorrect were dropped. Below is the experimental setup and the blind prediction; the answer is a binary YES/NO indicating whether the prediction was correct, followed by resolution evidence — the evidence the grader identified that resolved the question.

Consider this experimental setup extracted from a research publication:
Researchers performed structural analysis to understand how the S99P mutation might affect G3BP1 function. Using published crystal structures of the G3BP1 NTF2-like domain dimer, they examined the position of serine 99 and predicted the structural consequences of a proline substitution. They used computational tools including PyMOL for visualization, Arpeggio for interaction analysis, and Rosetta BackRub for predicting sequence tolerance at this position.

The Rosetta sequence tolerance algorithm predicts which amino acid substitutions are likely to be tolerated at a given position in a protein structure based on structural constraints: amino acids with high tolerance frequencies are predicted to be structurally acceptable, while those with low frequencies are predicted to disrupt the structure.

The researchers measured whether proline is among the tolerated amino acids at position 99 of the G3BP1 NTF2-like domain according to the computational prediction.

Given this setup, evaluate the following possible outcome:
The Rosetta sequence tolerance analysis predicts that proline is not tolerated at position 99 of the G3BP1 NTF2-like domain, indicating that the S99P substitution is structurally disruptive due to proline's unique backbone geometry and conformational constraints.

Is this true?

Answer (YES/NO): YES